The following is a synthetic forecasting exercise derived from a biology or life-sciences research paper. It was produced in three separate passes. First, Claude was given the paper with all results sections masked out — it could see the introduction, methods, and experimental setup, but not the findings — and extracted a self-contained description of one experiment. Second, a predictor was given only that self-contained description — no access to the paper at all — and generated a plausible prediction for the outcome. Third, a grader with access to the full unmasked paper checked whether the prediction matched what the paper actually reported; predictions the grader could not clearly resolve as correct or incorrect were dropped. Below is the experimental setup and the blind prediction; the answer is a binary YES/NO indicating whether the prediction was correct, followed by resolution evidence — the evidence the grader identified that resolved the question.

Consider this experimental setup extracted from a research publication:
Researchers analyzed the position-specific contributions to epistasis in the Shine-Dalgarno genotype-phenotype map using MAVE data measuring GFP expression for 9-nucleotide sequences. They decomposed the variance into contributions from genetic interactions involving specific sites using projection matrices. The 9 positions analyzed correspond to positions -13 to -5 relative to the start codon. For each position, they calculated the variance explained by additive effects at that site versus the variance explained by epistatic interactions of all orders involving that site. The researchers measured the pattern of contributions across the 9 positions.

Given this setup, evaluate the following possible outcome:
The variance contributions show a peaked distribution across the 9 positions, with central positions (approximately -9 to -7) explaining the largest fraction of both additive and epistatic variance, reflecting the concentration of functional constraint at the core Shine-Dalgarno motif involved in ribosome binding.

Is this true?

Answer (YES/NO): NO